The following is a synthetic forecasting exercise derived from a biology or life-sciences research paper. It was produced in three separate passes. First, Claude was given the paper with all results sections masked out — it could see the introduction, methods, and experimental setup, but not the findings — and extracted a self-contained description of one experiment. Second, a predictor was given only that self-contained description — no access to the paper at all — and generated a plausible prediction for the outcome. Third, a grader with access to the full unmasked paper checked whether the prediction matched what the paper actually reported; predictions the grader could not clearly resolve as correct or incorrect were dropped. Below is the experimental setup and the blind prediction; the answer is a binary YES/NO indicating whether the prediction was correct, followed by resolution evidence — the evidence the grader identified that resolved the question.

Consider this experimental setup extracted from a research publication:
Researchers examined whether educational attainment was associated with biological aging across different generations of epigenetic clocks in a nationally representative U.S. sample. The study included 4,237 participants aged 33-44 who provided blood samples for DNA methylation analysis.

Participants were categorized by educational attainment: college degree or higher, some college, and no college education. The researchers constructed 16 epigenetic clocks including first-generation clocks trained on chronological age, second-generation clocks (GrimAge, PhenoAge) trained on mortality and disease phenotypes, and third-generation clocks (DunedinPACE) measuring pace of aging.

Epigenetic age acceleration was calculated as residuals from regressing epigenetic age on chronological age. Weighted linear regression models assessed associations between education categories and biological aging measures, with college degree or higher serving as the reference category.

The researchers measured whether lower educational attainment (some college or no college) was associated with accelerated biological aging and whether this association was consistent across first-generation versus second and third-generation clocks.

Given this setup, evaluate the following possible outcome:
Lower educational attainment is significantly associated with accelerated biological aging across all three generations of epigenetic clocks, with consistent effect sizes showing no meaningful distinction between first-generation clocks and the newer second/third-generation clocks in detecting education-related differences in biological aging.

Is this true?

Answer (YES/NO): NO